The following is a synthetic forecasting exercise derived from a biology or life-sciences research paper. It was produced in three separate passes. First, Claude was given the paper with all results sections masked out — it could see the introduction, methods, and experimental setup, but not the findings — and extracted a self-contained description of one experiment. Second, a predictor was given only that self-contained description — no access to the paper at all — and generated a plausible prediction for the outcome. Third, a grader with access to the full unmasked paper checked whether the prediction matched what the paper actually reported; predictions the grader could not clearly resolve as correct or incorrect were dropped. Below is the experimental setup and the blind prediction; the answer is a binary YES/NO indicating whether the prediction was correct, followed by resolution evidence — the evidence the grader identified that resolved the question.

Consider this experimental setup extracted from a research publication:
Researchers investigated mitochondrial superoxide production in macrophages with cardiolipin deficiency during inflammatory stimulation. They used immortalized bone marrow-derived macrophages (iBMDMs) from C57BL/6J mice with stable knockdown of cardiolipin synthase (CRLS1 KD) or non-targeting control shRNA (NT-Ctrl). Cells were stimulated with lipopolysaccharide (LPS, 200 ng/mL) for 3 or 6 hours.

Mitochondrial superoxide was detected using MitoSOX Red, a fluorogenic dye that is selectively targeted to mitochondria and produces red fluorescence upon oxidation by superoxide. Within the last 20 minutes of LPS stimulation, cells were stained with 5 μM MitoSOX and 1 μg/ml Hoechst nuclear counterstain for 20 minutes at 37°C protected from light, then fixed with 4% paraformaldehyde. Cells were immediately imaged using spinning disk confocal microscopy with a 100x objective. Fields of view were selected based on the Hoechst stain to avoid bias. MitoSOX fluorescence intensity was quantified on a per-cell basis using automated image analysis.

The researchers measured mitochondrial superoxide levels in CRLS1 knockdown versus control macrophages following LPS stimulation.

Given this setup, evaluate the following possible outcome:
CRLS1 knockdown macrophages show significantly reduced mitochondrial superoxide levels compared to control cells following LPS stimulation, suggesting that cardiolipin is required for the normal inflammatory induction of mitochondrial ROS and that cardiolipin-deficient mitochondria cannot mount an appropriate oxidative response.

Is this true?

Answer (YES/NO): YES